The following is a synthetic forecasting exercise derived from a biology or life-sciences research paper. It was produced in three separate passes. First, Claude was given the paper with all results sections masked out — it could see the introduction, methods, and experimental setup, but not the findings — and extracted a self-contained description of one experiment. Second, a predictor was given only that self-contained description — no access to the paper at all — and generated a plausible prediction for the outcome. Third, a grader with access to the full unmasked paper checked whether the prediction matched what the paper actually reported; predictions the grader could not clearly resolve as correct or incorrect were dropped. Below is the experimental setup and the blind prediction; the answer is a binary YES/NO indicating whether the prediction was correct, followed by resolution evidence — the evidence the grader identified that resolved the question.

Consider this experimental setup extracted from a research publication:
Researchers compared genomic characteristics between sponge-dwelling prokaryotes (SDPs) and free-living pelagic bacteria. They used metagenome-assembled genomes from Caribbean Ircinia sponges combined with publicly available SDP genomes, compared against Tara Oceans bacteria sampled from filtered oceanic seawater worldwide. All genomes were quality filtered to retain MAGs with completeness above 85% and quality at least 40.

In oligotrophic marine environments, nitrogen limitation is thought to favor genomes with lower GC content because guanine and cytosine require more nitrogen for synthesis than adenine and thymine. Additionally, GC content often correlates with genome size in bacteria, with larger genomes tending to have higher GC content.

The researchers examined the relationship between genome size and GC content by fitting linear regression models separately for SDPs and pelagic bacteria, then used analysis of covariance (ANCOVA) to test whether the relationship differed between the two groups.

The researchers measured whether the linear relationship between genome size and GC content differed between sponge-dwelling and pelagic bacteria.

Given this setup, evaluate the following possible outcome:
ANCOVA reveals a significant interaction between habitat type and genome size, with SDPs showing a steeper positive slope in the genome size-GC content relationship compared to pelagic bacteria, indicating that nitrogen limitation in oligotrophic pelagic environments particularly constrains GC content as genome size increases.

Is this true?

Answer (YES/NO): NO